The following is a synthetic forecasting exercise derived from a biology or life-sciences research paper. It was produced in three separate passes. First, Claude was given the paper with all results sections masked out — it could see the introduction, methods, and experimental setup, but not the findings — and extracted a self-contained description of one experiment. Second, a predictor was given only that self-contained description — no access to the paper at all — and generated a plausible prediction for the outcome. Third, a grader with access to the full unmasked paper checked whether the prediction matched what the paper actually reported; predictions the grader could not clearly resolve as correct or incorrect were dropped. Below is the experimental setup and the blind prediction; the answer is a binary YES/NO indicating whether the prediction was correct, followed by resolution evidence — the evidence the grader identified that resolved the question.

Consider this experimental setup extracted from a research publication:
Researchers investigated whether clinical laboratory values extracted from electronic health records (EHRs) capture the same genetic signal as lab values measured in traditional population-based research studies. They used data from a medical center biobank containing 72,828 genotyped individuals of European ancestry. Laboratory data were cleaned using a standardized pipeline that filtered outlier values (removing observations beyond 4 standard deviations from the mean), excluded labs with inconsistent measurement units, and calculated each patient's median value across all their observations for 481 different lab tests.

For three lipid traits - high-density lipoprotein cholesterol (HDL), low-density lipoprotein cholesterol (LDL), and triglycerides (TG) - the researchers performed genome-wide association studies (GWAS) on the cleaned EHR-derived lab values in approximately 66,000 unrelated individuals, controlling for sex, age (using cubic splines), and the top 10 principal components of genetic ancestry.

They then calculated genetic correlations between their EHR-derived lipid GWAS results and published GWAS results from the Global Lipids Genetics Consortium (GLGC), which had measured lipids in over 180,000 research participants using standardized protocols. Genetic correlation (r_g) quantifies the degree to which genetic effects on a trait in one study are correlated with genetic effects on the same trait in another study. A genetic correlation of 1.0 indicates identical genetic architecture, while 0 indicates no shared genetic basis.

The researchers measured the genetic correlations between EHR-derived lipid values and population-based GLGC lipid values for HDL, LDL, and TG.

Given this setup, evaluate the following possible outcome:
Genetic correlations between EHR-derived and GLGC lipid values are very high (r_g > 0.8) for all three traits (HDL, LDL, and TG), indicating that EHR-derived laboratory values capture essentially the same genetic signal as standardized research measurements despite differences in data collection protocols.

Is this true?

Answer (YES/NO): NO